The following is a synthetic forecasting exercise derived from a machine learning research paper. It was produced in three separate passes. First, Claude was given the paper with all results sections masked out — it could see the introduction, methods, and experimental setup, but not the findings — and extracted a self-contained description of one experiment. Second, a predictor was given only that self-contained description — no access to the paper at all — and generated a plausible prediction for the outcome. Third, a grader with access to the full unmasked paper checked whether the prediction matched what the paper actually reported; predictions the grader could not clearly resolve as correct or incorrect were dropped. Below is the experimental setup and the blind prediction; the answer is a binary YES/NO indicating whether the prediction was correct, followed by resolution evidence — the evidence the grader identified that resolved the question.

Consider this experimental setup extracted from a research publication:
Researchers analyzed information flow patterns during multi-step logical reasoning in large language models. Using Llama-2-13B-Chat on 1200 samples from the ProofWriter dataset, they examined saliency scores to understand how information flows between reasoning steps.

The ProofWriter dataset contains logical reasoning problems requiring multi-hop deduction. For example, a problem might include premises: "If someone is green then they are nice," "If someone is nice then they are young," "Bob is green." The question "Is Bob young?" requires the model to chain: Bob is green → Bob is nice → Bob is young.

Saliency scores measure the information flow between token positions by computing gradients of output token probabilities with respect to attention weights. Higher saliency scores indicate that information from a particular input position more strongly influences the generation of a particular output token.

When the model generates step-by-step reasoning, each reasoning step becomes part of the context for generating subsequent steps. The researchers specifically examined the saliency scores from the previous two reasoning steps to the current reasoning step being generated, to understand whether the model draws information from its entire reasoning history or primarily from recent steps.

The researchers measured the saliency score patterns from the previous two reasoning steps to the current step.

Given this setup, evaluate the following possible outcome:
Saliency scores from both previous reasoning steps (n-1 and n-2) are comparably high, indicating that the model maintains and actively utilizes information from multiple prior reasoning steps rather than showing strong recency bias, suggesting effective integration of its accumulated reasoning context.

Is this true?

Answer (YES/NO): NO